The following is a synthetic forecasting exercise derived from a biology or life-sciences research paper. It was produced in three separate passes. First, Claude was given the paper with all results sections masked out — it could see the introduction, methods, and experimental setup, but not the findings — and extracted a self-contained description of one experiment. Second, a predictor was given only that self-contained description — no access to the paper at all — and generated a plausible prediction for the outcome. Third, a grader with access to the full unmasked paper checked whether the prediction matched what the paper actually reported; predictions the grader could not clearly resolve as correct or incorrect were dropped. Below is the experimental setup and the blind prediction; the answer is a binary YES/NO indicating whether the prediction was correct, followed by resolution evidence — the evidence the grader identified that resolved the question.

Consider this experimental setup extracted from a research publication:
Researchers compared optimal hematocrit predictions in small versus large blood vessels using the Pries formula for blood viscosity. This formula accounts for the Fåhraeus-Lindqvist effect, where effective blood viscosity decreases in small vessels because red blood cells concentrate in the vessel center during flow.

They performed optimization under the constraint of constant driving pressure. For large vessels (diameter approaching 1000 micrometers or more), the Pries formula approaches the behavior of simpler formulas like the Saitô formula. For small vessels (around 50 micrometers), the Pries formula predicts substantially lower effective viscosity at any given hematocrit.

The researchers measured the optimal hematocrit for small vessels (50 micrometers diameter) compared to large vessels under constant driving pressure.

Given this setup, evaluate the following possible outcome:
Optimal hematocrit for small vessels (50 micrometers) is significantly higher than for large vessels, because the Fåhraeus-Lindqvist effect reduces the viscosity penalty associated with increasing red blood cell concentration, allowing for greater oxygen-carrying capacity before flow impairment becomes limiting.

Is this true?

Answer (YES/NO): YES